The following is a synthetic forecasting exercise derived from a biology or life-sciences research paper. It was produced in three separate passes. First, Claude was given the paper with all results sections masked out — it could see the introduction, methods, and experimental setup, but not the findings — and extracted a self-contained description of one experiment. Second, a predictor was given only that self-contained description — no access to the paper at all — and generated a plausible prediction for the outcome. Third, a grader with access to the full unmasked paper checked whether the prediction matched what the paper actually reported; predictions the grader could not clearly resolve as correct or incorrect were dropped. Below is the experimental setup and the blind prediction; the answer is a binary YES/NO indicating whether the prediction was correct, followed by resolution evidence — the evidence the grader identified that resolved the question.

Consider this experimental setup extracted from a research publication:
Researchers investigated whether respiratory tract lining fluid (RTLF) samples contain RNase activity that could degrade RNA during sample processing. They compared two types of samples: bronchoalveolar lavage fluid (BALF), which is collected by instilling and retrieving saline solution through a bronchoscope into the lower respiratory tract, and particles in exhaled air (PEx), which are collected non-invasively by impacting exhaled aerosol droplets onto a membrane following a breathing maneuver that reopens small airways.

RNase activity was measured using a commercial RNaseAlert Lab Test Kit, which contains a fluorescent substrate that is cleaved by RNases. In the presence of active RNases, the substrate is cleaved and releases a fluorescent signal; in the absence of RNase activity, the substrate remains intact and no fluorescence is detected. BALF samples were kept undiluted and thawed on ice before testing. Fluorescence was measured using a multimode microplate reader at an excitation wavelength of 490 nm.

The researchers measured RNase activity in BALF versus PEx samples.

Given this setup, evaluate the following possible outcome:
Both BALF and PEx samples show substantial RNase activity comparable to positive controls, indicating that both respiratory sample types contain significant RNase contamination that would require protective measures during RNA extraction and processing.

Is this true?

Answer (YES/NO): YES